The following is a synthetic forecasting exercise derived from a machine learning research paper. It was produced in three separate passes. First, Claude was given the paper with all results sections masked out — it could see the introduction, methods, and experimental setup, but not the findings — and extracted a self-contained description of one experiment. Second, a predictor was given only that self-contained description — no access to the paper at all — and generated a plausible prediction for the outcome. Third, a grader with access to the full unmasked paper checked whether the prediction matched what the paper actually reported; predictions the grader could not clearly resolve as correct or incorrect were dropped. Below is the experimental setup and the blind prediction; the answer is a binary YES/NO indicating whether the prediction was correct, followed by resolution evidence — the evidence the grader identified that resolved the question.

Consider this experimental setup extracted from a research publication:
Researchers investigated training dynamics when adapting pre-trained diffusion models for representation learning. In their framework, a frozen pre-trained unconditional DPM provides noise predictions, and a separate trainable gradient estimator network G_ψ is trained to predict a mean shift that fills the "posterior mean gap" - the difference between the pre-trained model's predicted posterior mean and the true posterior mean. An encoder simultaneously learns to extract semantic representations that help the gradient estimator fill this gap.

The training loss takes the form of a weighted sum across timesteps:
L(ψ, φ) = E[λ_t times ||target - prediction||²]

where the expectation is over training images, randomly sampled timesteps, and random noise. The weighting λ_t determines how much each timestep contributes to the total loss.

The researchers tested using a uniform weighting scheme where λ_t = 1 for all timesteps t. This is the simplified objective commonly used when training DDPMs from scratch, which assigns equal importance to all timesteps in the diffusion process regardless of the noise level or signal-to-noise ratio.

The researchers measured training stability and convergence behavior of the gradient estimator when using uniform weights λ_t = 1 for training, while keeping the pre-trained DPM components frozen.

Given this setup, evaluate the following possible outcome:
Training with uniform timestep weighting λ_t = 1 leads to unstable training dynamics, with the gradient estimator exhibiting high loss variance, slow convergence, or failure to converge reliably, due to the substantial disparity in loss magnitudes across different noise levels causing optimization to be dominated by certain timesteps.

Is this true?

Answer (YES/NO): YES